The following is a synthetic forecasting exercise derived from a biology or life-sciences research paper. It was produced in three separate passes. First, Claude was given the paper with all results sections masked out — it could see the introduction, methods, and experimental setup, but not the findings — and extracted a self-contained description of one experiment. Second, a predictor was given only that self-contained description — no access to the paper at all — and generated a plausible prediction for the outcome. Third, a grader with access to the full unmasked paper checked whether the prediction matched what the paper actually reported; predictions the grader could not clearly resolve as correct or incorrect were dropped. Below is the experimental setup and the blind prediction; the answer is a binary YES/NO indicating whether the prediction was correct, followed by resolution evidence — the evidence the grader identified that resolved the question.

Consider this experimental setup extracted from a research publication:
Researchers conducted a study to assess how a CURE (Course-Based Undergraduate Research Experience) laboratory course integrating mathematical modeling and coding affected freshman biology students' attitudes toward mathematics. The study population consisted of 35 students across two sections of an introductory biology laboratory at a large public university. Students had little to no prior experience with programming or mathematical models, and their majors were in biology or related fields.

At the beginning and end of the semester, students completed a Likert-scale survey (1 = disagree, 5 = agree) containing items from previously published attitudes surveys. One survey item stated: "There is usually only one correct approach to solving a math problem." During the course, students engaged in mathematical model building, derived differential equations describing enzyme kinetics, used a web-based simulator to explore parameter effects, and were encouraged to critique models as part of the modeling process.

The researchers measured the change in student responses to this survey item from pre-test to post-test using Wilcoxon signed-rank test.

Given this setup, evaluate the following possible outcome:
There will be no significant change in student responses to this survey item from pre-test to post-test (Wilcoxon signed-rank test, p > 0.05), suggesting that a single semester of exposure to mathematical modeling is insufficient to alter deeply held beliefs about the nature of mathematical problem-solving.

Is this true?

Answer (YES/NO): NO